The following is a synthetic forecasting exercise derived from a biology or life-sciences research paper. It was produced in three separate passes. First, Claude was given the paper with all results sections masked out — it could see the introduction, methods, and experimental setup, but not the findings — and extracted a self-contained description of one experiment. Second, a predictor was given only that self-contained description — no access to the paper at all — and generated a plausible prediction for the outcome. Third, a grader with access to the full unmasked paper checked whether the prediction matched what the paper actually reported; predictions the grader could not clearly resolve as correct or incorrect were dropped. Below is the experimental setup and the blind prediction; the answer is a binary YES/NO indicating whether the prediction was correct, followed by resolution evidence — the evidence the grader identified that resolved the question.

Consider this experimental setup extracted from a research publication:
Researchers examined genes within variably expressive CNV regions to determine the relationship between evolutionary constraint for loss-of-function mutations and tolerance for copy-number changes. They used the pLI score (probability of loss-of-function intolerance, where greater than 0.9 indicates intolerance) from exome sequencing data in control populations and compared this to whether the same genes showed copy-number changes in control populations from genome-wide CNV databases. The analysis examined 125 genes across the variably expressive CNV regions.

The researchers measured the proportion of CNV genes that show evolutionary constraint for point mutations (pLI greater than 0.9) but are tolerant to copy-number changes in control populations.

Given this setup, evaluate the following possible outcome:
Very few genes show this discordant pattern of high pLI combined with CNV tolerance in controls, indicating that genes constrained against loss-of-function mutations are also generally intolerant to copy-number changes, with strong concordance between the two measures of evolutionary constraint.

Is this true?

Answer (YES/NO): NO